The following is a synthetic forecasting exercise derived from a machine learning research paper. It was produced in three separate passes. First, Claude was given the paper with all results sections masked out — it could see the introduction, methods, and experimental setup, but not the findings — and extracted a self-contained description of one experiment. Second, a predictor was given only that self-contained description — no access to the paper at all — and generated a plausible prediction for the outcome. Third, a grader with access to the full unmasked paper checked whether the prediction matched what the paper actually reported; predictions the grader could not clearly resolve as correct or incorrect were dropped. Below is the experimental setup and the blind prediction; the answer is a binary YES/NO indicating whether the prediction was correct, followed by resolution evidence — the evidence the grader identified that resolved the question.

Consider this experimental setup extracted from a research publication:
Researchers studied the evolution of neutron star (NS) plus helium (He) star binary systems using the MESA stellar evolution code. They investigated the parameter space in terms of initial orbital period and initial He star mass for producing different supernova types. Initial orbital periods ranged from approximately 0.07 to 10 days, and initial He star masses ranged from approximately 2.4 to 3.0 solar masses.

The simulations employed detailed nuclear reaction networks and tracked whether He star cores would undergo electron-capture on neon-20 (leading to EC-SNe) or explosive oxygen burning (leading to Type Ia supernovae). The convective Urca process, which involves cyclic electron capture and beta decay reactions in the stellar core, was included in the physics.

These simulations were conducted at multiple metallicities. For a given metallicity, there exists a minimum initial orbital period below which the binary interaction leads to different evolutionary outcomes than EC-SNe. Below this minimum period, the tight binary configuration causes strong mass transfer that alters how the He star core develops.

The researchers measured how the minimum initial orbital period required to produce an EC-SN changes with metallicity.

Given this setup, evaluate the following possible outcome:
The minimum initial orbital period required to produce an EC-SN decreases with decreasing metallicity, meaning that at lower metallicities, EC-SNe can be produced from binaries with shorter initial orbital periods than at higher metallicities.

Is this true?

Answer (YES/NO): YES